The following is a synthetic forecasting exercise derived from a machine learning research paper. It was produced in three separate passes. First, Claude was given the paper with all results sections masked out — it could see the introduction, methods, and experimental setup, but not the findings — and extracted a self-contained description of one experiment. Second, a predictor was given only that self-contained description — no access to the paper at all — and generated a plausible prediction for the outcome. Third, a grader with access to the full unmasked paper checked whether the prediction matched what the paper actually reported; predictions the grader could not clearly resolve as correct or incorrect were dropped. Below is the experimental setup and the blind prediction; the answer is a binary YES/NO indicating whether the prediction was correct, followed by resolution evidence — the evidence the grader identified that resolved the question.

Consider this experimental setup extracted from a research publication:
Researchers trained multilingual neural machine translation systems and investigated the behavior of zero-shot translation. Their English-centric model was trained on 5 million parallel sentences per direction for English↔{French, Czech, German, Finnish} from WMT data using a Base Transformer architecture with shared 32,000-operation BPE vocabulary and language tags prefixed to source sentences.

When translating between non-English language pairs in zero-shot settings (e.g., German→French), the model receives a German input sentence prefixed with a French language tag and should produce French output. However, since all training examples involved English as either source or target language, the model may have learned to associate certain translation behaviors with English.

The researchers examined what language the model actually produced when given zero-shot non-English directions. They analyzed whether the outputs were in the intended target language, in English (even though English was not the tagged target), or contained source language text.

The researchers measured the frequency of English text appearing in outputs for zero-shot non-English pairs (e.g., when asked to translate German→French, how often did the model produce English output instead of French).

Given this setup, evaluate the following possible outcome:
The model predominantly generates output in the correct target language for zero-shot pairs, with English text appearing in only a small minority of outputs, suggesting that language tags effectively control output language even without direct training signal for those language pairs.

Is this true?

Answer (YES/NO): NO